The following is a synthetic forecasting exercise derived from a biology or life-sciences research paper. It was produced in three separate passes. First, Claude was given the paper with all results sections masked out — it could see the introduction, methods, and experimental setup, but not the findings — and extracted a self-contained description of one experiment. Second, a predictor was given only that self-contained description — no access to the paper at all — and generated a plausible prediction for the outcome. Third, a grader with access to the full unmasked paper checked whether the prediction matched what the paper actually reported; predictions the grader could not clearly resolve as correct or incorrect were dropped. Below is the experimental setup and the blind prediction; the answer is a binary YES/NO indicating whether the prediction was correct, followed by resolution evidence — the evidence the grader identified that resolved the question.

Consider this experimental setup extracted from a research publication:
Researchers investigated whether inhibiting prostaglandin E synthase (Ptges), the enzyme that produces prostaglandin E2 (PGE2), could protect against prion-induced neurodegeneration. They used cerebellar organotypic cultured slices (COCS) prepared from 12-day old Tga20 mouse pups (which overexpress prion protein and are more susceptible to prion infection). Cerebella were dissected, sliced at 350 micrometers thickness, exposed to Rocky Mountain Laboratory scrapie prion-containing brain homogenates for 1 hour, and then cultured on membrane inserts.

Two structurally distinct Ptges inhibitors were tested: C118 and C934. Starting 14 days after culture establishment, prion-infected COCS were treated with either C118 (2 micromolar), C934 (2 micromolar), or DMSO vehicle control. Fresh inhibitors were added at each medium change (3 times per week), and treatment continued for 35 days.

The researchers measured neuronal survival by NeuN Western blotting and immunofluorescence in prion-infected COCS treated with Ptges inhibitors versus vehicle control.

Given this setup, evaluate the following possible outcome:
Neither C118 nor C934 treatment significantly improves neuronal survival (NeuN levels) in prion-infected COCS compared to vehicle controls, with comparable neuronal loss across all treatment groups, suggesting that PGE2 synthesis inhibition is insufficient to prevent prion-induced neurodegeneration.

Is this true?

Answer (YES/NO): NO